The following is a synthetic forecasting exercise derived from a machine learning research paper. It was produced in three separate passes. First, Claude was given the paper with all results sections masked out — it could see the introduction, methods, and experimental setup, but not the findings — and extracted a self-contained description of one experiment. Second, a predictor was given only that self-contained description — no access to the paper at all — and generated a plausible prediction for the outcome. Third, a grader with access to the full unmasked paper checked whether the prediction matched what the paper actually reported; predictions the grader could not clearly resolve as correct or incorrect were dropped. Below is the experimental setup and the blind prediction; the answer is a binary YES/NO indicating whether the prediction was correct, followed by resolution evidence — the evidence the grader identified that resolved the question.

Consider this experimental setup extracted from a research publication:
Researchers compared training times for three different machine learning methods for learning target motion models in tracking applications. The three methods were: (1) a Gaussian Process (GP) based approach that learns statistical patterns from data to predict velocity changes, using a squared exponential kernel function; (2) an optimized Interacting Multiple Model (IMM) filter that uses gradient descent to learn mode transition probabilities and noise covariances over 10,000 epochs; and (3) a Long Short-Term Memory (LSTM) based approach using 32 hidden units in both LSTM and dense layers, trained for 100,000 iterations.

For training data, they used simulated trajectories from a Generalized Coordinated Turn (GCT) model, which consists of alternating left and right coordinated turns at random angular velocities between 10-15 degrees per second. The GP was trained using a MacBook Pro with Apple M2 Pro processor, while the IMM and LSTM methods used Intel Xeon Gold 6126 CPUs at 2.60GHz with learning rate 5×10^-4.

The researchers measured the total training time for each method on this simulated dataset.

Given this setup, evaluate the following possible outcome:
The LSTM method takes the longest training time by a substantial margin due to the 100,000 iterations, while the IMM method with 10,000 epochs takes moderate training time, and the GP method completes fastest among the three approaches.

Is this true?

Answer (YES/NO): YES